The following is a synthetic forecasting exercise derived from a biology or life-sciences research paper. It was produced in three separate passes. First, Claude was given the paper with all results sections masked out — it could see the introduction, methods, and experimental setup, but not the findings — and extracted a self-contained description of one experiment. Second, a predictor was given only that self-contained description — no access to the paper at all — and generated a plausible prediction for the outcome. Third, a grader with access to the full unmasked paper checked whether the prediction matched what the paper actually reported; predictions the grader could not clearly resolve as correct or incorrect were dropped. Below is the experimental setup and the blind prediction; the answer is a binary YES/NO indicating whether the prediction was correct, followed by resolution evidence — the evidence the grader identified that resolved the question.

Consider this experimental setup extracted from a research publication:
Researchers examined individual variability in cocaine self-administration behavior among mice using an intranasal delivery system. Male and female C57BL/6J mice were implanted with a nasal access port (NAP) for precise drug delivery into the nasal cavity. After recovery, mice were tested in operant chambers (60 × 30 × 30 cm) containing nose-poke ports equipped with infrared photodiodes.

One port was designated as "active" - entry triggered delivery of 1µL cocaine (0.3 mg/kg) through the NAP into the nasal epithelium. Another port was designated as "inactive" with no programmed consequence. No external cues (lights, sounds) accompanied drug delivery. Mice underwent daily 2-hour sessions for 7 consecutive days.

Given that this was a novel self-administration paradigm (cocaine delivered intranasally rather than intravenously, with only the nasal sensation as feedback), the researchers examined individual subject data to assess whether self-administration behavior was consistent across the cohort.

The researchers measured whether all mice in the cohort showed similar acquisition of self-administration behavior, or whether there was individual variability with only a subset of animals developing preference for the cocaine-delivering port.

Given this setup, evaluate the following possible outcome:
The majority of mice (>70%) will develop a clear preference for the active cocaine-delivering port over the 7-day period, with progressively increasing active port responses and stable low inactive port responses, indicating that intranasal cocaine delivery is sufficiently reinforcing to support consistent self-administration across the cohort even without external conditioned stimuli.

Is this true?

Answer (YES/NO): NO